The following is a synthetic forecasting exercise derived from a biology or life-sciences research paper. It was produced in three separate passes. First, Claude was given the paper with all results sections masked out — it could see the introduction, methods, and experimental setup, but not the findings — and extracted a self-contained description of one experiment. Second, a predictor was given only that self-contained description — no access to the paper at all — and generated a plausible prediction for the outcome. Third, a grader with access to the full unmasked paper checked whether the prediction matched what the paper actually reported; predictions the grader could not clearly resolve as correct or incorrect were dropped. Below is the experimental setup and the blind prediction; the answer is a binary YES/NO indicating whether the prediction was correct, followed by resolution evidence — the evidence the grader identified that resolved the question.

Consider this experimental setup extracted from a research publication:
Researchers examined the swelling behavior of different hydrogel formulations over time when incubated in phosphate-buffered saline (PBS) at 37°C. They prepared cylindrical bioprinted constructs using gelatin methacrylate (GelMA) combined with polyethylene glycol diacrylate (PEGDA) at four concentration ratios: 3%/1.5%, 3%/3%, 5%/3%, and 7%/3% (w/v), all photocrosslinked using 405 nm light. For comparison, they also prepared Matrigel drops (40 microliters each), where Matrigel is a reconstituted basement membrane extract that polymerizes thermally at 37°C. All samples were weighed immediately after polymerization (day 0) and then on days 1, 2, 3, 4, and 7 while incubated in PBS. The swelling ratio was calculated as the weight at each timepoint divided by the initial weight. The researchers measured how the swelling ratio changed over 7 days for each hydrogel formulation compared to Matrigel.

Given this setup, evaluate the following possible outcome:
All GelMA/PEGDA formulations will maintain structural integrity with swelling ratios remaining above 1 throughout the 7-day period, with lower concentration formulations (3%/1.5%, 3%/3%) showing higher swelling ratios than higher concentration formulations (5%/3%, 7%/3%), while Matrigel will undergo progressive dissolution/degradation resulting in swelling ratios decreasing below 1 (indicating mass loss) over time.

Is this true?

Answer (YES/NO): NO